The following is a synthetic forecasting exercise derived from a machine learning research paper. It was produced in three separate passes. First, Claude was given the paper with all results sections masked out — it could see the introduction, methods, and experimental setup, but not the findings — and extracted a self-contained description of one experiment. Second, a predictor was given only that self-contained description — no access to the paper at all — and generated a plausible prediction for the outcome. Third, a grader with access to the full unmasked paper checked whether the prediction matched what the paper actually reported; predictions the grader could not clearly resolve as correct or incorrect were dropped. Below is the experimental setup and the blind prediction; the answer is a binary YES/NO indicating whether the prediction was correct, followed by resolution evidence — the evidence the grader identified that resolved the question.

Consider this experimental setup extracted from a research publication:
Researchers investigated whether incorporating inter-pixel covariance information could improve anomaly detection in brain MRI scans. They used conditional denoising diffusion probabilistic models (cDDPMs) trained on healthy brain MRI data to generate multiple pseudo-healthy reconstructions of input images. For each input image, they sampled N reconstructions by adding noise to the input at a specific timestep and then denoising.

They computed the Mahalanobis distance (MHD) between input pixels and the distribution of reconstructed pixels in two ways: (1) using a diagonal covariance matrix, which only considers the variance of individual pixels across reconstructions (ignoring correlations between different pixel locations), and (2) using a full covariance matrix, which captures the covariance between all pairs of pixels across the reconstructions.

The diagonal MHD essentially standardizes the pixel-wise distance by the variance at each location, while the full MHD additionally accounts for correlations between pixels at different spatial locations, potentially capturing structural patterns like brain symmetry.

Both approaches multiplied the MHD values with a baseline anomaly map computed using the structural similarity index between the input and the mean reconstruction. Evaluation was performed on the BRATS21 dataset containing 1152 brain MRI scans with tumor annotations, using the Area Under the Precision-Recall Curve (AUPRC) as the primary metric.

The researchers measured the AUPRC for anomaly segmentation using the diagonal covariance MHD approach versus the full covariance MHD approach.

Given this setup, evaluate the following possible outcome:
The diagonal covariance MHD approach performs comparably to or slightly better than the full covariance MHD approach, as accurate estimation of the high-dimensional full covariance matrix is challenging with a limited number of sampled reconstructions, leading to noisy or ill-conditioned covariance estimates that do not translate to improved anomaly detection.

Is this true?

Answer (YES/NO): NO